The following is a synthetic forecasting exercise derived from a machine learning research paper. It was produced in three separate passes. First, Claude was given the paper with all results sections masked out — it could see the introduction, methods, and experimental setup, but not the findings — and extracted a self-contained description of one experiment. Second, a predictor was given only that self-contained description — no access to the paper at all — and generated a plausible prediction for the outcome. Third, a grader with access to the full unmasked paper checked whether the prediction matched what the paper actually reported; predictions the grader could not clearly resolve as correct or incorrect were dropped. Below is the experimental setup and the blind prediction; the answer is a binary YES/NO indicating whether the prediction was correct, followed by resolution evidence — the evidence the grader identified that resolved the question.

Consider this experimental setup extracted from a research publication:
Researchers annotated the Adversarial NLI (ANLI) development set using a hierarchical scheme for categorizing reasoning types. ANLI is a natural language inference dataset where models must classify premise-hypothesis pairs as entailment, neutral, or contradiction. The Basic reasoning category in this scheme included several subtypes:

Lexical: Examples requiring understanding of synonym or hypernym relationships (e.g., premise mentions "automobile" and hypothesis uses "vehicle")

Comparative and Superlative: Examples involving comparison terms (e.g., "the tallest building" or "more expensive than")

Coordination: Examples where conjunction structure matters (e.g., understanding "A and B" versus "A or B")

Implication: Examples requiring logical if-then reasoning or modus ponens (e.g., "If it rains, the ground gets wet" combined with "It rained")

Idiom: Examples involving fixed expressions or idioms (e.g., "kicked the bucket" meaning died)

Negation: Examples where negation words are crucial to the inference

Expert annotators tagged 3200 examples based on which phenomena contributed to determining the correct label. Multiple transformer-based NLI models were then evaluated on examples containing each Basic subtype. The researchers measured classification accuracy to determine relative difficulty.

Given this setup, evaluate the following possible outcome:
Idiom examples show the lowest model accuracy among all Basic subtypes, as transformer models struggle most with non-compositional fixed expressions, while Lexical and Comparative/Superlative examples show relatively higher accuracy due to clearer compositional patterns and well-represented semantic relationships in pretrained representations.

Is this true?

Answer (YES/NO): NO